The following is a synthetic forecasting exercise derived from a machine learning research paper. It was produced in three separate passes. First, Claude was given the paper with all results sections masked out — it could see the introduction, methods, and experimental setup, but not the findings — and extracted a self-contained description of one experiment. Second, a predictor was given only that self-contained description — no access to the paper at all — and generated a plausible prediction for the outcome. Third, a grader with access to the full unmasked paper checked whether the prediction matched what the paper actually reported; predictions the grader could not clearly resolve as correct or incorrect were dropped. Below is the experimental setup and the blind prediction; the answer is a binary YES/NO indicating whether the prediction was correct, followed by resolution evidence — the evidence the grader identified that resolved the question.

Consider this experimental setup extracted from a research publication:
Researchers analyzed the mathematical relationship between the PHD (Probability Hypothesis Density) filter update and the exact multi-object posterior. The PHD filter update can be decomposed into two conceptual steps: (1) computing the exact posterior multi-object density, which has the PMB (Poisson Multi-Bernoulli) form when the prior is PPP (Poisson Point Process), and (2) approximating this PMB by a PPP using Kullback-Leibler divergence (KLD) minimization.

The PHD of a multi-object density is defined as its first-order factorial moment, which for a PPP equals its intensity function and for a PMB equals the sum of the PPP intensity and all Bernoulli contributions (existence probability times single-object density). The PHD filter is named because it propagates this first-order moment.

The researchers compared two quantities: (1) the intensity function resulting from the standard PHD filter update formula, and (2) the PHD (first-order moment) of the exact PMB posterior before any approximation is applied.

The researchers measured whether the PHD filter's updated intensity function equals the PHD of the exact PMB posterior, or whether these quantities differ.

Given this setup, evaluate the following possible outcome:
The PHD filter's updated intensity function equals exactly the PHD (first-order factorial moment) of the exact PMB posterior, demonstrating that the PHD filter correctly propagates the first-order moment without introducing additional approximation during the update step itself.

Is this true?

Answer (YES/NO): YES